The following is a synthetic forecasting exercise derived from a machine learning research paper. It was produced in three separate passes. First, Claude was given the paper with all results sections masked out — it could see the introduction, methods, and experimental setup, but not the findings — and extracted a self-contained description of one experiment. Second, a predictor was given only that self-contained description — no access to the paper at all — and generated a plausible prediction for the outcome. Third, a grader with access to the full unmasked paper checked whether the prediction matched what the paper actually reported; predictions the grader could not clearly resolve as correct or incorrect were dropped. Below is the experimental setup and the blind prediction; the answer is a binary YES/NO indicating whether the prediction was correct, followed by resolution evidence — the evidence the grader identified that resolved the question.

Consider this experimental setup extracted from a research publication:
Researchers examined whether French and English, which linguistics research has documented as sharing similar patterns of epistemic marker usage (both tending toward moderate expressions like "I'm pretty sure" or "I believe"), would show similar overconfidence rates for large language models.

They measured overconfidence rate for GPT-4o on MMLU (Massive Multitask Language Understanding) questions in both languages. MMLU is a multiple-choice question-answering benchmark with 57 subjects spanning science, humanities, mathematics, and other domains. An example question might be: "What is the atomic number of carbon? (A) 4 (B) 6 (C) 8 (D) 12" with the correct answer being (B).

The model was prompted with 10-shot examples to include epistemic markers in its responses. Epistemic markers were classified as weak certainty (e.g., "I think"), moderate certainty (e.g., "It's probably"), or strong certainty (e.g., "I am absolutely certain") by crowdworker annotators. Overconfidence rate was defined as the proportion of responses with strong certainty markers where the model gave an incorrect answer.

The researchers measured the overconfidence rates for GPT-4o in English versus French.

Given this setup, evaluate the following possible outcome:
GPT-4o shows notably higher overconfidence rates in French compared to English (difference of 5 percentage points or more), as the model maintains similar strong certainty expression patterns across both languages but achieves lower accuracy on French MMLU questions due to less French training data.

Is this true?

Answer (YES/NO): NO